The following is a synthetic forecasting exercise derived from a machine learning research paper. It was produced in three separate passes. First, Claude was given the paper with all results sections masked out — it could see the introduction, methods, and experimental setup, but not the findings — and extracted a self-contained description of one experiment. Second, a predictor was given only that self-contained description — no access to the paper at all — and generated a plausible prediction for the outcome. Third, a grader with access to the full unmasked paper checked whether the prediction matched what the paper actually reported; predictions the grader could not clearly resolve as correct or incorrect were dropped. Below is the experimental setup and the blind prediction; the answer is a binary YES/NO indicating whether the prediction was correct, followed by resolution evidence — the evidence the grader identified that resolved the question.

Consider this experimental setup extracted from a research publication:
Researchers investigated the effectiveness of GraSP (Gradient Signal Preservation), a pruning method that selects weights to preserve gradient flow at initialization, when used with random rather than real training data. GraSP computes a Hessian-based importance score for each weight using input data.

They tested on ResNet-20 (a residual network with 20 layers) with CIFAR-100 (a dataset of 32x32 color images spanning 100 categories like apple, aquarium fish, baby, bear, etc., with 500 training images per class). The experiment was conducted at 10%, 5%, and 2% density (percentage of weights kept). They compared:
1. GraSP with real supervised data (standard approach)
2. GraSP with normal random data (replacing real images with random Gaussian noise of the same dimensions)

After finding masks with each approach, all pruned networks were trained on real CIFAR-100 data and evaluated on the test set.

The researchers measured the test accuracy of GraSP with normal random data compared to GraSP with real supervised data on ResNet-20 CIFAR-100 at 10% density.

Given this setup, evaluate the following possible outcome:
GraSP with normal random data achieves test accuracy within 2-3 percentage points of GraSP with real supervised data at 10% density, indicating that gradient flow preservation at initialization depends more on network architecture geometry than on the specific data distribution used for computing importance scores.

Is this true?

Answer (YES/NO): YES